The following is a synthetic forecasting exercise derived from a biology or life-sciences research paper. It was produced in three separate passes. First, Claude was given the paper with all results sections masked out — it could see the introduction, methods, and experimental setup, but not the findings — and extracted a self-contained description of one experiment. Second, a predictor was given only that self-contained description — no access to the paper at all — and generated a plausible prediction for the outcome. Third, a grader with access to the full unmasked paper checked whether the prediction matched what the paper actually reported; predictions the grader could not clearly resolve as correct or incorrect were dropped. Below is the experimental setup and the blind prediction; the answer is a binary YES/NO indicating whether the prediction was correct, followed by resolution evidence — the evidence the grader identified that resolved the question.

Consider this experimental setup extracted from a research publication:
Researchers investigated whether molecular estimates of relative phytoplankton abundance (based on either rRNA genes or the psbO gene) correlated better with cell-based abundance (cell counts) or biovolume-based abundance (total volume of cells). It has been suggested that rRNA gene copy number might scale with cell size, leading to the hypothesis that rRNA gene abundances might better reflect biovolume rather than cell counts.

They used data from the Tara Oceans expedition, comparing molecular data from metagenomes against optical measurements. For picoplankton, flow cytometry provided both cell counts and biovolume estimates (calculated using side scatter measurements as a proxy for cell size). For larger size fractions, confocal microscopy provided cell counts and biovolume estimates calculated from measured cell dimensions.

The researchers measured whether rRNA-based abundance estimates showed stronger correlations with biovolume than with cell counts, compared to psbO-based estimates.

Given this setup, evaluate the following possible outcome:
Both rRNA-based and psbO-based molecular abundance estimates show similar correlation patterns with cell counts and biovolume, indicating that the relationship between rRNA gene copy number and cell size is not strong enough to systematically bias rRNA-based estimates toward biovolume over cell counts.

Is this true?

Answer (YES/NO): YES